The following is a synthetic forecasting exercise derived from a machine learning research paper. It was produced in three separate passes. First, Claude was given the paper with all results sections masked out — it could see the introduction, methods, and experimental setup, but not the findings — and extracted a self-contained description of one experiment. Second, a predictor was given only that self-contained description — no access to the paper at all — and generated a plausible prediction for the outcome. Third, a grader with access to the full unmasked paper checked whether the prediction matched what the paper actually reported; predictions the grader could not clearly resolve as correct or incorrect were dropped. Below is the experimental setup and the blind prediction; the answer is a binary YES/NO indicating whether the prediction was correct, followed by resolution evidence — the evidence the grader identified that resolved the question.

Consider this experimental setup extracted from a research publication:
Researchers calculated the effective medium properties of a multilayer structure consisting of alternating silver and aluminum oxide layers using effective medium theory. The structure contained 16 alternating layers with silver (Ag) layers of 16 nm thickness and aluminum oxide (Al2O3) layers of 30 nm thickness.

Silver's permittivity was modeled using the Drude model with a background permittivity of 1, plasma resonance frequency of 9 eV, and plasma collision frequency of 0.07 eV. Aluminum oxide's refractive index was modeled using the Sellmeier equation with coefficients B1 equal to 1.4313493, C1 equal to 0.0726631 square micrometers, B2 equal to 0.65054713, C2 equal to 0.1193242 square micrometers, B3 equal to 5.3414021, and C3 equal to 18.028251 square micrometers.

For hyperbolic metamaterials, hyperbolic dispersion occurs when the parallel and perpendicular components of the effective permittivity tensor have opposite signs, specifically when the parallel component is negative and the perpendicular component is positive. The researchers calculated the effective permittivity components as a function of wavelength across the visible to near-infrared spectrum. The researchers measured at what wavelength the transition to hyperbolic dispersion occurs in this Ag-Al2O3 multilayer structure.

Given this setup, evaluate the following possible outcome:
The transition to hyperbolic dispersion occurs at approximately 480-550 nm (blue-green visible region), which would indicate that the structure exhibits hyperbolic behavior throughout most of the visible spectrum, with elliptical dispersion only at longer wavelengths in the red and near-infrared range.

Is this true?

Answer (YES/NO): NO